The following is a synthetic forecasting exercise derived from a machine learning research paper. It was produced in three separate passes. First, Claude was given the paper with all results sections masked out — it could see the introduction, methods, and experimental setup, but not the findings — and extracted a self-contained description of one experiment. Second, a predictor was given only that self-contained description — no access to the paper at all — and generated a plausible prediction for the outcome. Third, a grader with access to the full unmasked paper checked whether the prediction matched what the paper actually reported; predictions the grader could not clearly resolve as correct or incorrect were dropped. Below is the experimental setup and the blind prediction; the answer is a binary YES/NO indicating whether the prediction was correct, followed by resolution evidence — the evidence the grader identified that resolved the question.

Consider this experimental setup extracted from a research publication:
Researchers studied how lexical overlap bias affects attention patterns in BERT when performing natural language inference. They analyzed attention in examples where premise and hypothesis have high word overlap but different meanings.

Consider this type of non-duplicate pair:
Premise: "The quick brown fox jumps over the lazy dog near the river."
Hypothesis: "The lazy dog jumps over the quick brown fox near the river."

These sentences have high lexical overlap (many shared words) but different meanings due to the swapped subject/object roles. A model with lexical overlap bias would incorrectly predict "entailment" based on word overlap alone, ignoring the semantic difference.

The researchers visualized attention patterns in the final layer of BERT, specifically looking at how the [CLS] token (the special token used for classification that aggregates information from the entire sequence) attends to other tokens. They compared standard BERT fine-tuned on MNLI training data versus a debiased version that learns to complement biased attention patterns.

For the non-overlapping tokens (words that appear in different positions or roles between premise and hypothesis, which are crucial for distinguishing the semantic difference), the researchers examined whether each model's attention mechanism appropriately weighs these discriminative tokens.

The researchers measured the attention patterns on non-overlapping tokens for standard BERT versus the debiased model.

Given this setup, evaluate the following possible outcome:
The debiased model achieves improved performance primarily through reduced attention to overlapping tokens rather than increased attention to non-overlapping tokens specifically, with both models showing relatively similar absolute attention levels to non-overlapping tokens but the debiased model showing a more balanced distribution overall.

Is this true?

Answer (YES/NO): NO